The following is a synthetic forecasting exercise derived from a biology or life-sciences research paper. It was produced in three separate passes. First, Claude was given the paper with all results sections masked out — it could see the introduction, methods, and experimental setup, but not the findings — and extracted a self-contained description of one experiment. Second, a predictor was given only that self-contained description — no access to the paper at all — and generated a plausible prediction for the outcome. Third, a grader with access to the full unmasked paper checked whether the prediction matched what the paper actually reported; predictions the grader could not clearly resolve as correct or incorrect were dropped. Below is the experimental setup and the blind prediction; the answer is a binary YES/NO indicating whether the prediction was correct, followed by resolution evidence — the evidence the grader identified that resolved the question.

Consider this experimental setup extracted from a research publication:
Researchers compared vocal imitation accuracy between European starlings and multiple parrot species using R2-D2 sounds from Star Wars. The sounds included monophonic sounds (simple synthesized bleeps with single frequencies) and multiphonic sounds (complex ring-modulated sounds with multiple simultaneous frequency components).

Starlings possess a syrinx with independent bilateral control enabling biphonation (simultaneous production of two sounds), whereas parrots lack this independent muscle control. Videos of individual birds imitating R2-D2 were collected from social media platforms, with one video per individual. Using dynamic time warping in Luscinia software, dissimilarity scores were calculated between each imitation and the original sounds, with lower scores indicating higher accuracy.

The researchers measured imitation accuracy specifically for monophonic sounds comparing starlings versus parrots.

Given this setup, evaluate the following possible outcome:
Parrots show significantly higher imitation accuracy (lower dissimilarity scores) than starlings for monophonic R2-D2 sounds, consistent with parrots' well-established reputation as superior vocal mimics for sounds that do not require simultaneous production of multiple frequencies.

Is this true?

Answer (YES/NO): NO